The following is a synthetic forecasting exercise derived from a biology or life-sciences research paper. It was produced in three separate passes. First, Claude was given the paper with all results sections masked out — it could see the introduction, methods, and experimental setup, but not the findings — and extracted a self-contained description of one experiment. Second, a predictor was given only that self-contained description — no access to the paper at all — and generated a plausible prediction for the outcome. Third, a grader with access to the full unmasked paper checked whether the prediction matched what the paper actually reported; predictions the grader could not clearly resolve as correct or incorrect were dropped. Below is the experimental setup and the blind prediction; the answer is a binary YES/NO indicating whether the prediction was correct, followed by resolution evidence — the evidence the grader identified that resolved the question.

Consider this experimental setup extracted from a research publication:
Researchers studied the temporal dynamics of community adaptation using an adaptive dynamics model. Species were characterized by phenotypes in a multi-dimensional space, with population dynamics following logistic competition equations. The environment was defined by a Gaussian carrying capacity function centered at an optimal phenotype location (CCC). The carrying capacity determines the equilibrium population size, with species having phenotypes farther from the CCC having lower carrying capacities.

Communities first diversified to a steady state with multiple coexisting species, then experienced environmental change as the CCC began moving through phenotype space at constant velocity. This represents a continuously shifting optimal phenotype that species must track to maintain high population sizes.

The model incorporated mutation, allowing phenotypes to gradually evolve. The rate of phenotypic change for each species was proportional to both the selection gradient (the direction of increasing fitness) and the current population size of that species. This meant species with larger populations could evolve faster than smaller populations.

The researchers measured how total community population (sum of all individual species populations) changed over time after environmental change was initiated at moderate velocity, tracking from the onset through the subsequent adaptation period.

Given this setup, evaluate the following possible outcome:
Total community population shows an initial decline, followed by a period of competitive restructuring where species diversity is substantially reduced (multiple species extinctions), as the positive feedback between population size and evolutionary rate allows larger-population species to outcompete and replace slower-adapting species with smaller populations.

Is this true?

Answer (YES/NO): NO